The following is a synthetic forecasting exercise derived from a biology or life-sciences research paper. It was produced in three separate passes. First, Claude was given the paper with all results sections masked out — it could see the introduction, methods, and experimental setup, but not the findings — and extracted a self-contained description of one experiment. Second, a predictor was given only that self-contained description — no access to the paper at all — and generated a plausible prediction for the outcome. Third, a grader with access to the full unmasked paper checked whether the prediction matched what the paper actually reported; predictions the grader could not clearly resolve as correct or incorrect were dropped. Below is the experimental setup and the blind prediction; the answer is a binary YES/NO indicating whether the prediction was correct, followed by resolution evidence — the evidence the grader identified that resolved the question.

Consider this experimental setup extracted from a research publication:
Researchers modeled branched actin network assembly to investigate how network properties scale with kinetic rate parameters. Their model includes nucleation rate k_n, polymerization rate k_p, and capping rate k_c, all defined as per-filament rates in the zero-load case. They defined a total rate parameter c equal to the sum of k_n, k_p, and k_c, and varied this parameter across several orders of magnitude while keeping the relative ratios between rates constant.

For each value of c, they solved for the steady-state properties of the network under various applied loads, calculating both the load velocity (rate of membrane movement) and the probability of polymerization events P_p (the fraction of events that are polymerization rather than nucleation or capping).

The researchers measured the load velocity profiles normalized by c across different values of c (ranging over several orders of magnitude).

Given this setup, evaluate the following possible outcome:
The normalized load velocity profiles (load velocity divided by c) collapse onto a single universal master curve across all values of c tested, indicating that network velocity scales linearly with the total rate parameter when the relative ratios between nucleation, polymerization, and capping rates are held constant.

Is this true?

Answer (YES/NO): NO